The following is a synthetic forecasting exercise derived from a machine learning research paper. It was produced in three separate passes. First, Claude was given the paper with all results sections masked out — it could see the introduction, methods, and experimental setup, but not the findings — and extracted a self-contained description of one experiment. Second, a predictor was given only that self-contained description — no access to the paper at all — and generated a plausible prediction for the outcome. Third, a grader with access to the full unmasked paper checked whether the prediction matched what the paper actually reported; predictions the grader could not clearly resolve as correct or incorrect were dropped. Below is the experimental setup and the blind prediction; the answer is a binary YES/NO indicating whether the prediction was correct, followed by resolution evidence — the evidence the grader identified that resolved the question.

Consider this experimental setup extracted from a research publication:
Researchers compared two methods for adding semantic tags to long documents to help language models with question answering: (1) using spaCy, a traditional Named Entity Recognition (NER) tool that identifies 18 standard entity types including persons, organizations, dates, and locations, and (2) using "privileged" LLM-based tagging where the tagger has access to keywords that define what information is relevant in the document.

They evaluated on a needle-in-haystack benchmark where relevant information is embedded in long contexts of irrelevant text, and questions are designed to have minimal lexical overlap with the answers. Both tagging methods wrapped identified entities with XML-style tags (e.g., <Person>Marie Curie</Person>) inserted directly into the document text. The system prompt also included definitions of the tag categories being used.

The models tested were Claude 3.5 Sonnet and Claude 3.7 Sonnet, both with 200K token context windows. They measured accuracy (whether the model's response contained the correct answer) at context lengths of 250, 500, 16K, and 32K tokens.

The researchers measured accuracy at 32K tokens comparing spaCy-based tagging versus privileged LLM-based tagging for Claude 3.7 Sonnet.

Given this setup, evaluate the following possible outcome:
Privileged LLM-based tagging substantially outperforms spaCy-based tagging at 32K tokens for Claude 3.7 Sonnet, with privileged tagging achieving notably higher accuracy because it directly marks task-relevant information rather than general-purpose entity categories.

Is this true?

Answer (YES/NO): NO